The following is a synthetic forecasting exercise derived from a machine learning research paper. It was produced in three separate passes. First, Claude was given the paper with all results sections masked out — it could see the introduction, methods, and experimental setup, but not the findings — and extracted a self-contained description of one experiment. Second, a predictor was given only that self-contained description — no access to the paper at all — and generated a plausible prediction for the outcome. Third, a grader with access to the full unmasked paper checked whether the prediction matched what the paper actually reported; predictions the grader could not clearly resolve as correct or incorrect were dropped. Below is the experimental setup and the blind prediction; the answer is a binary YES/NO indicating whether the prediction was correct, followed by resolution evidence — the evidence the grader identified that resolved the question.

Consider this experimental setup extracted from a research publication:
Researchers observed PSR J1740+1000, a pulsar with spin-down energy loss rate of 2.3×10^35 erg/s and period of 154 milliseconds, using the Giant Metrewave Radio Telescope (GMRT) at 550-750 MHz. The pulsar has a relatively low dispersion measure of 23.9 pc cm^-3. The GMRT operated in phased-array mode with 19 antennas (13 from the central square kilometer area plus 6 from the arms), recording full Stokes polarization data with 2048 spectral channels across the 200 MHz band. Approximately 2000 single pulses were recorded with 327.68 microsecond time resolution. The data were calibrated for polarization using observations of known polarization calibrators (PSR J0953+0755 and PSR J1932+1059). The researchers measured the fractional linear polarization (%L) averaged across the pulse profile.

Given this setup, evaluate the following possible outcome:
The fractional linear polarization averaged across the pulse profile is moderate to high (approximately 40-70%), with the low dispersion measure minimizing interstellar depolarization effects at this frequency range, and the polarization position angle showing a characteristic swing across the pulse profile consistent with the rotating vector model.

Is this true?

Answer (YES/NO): NO